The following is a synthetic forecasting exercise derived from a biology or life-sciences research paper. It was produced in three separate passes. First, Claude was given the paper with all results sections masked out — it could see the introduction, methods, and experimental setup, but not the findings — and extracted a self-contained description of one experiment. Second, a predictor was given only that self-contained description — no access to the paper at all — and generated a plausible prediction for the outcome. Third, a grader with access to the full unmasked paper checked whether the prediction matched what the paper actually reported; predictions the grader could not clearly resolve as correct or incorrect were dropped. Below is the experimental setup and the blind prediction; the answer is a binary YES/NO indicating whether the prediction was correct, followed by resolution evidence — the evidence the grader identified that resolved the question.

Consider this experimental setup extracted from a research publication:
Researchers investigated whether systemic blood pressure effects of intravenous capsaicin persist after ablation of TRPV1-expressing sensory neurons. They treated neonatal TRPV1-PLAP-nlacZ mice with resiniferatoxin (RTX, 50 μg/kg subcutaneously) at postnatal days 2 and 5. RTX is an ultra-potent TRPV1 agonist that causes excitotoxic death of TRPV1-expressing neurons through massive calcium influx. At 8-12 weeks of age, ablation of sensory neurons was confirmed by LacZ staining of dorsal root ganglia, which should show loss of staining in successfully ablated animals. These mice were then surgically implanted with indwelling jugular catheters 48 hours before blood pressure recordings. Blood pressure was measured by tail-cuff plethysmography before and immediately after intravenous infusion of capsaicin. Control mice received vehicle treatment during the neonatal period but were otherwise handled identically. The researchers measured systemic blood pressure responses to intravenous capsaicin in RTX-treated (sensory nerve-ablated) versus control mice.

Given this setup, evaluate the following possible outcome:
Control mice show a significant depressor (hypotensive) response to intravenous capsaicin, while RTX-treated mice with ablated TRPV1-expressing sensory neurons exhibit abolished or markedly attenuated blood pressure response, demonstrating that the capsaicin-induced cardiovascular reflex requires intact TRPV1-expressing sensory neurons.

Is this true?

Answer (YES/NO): NO